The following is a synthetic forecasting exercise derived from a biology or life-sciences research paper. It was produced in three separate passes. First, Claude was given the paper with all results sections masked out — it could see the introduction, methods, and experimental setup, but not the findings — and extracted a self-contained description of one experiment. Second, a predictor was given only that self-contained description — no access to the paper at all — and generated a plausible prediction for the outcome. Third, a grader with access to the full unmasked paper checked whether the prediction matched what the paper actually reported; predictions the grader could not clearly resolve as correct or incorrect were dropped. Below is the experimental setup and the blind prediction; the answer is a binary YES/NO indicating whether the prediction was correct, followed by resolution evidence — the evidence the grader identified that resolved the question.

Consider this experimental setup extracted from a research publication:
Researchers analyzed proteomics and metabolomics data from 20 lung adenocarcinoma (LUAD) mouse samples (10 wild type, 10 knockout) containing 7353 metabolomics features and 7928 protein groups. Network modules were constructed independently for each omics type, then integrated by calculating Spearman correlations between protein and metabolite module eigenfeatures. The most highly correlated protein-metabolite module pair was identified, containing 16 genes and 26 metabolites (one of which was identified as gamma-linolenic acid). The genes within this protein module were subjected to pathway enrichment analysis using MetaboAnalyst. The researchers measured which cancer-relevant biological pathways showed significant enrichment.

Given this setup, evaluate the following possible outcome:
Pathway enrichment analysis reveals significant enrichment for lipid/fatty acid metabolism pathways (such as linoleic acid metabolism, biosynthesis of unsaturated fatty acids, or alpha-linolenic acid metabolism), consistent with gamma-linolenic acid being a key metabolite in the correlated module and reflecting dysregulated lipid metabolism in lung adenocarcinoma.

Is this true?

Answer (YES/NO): NO